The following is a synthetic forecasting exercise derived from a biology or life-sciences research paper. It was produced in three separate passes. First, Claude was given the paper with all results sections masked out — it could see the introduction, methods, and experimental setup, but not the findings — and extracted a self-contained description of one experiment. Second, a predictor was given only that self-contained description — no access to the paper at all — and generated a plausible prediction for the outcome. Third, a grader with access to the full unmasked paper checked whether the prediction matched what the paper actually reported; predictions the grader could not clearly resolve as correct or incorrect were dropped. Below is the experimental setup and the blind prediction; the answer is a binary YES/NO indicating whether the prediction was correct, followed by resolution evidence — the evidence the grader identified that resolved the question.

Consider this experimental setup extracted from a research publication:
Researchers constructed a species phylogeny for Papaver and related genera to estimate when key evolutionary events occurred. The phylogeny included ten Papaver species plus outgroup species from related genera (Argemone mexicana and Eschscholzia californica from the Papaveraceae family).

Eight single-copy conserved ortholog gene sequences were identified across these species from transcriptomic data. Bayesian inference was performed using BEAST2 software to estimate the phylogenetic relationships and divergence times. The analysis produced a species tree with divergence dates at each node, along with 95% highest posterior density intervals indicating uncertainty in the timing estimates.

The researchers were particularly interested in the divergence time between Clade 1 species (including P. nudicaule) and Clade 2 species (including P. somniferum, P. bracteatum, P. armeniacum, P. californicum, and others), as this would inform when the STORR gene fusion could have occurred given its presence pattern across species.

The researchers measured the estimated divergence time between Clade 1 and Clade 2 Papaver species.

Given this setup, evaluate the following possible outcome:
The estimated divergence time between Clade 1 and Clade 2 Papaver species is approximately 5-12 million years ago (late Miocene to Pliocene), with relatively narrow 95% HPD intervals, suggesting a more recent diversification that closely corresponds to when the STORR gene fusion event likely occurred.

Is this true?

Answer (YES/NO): NO